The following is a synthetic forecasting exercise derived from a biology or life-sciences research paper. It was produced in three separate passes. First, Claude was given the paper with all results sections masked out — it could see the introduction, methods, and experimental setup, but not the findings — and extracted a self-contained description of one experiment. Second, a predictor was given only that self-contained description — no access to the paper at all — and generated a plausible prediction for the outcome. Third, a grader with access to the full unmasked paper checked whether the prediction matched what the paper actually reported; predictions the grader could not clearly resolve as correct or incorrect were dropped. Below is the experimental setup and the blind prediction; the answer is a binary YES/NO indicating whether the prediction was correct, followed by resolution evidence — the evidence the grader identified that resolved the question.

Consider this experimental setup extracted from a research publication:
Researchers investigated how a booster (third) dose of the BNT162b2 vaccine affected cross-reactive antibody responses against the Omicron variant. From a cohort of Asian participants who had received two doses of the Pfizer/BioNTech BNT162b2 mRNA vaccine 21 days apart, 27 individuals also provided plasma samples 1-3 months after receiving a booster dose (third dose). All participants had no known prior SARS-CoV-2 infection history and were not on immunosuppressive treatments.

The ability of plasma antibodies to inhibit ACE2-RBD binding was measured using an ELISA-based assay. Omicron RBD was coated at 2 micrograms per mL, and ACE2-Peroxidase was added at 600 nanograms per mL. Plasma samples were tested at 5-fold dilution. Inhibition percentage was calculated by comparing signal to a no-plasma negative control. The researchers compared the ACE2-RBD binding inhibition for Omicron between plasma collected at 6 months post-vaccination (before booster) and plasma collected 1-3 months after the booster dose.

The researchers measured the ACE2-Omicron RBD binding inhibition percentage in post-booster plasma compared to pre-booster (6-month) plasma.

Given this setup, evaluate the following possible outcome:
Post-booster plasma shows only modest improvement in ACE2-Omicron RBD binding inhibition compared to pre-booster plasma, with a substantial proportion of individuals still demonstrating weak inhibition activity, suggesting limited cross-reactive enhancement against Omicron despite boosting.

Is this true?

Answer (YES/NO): NO